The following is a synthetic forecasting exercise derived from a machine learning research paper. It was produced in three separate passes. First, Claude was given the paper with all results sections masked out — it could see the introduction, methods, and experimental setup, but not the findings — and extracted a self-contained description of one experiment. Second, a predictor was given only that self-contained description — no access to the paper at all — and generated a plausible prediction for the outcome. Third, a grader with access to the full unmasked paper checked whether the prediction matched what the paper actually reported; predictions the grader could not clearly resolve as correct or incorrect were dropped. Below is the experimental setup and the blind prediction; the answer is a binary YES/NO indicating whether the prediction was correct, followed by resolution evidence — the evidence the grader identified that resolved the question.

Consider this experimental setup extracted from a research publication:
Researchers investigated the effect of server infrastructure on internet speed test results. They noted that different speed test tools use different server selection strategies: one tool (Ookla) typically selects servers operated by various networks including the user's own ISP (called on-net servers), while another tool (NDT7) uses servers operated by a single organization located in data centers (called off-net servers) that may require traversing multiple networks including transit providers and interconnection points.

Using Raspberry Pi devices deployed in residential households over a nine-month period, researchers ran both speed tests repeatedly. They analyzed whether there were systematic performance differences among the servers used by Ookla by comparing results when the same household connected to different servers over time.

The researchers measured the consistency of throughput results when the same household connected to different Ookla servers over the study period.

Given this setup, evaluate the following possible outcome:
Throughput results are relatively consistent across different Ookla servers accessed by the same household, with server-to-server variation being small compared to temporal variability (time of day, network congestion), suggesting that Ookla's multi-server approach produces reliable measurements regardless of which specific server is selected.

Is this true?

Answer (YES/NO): NO